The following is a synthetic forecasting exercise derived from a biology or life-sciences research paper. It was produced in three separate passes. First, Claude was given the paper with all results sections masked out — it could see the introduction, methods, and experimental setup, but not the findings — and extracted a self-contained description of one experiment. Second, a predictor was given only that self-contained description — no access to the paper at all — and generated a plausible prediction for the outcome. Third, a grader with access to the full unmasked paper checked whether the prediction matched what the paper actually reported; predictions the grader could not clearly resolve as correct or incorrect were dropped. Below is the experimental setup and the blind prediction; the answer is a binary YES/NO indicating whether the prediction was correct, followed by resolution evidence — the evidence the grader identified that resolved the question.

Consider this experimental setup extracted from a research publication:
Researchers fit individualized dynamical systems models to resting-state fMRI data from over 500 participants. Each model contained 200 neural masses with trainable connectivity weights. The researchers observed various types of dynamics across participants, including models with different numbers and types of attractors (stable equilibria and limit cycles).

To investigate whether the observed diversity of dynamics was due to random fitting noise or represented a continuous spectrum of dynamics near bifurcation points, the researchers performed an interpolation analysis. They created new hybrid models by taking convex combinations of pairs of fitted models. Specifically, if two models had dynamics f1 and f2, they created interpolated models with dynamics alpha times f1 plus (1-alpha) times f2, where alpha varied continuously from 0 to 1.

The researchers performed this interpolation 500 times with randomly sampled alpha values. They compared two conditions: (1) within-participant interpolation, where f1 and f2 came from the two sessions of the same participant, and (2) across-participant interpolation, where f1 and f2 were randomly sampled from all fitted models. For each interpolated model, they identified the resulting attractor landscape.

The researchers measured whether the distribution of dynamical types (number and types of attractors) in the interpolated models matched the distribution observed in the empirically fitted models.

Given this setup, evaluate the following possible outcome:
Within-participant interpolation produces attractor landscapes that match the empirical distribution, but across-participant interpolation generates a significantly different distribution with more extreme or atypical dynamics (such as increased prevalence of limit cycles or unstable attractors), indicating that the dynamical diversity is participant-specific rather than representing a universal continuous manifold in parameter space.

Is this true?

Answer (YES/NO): NO